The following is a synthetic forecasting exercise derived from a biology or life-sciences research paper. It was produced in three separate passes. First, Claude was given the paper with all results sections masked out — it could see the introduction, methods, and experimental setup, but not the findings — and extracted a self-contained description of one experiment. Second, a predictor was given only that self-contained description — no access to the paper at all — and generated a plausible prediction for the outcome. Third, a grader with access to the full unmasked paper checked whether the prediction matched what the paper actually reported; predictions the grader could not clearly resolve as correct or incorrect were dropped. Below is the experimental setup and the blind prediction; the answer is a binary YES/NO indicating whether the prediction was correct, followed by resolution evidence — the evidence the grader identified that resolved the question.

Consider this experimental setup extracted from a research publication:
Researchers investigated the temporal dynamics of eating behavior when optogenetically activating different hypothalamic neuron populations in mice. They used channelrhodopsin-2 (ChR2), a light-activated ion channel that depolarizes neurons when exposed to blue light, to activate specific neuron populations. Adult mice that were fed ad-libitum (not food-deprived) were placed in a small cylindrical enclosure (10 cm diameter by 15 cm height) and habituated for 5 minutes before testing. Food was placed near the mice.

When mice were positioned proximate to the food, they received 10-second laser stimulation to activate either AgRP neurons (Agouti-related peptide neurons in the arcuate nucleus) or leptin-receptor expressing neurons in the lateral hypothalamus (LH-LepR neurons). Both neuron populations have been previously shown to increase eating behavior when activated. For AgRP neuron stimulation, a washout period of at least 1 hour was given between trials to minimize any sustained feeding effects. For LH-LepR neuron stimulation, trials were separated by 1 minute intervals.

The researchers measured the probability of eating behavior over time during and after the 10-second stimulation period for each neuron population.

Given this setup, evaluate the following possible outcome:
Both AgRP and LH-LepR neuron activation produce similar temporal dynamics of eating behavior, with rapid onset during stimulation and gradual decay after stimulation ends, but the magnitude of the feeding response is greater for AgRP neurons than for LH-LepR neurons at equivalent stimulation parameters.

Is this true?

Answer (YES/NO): NO